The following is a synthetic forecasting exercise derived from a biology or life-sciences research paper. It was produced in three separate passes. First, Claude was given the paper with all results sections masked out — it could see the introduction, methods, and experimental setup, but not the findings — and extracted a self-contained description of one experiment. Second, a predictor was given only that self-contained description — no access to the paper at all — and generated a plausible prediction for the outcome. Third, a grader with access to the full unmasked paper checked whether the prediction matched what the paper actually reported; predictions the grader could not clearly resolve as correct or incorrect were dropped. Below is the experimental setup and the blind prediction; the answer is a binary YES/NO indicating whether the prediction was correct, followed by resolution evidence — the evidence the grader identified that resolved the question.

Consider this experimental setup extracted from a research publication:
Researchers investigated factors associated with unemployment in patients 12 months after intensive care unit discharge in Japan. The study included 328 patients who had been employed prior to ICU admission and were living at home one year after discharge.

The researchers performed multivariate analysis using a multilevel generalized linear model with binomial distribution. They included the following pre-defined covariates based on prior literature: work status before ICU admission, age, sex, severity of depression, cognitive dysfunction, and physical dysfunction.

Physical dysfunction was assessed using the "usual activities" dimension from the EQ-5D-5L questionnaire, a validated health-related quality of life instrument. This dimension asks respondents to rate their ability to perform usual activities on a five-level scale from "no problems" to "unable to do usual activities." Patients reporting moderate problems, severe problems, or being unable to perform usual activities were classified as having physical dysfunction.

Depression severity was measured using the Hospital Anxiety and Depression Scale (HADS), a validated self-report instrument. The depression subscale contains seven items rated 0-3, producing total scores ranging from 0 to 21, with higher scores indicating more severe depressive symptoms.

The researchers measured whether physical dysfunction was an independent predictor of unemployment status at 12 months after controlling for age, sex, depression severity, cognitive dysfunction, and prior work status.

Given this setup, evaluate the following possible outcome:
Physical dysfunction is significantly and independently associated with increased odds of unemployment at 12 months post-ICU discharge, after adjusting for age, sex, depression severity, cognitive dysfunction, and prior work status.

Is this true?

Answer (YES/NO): NO